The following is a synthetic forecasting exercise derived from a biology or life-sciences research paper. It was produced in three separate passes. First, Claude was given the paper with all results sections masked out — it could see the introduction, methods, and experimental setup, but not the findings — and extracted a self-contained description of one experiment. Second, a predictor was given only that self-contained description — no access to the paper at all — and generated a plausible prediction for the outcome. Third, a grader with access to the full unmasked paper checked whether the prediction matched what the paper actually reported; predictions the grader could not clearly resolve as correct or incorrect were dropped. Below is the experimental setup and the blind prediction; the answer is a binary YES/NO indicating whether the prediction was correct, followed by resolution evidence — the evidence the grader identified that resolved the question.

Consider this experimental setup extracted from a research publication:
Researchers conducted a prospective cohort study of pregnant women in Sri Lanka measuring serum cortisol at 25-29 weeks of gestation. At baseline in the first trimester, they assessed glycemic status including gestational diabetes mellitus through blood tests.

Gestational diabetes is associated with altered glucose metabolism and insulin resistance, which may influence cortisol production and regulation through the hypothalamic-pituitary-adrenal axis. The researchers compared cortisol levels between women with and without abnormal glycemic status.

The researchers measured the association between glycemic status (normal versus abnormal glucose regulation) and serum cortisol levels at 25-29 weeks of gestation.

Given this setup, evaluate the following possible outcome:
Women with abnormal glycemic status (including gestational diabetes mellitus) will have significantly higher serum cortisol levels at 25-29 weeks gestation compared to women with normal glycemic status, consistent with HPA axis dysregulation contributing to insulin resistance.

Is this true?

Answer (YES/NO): NO